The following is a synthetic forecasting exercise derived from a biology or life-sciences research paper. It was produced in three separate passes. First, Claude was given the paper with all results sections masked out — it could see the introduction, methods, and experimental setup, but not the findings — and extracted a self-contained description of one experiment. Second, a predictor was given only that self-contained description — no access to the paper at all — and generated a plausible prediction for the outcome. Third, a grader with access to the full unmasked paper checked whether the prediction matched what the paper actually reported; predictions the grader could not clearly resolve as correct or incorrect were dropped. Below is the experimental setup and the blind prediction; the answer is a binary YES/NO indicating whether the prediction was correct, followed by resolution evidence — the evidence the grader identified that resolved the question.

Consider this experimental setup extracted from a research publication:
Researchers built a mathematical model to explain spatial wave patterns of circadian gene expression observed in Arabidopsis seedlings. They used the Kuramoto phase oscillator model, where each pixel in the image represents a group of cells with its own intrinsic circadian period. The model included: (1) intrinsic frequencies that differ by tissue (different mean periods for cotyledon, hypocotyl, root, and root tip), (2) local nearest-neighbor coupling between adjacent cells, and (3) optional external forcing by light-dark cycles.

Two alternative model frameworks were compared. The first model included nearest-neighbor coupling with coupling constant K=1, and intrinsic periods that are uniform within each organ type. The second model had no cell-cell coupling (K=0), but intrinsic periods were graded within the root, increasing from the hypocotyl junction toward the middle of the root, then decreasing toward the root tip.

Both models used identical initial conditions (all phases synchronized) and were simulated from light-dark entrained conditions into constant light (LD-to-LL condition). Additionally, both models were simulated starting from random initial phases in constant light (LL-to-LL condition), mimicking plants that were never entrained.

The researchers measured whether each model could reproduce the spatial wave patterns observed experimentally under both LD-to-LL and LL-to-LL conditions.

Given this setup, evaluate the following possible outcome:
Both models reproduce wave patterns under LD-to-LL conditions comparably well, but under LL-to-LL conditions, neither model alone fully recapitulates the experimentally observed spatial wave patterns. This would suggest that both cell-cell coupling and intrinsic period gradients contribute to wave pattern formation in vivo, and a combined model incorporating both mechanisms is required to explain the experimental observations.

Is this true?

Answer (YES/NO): NO